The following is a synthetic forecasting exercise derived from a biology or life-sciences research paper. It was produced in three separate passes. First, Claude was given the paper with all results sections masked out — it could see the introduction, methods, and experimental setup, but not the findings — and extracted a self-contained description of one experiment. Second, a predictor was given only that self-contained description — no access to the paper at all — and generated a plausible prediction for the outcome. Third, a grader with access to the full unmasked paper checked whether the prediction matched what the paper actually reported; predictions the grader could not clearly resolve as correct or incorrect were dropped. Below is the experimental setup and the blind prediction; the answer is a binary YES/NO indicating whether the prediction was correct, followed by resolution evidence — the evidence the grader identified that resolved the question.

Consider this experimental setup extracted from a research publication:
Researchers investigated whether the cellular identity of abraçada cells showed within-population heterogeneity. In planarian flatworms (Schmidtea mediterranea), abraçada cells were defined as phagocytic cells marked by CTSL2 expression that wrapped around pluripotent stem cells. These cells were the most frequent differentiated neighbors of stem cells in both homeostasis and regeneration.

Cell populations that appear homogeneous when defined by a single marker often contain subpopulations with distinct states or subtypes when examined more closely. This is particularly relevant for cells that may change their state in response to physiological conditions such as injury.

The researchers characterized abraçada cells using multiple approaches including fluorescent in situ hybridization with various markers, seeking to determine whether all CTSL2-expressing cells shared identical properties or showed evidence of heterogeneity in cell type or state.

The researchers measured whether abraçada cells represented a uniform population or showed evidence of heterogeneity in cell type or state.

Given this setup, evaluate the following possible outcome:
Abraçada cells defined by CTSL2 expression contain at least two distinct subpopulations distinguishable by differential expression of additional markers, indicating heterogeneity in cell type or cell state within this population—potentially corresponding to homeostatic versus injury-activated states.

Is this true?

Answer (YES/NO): NO